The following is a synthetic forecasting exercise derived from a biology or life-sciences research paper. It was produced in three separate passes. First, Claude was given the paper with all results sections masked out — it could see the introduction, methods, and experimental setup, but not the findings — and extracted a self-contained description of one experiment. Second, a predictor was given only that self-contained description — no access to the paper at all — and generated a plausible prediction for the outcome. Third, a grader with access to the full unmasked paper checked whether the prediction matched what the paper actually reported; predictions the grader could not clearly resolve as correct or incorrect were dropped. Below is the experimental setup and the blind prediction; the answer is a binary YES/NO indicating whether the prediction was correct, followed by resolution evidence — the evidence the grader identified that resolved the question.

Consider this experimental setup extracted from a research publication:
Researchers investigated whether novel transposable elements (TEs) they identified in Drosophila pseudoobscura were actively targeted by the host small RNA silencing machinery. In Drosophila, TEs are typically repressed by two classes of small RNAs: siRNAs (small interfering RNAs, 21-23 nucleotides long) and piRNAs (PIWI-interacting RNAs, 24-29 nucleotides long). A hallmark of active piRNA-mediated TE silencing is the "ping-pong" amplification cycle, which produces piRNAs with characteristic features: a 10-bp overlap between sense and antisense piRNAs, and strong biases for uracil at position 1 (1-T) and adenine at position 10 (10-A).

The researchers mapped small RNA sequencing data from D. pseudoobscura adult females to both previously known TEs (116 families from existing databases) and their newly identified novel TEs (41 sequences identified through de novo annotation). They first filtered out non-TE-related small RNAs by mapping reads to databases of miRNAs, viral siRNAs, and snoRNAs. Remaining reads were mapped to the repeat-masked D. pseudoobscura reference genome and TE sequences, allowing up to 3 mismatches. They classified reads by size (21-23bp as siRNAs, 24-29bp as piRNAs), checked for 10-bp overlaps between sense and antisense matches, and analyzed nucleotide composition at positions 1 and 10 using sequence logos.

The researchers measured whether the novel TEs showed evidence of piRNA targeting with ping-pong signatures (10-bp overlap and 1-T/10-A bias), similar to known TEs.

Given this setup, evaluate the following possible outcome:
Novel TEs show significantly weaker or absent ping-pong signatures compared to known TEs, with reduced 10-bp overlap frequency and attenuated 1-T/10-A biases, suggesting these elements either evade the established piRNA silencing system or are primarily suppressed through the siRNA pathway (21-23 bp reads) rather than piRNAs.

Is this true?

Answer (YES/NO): NO